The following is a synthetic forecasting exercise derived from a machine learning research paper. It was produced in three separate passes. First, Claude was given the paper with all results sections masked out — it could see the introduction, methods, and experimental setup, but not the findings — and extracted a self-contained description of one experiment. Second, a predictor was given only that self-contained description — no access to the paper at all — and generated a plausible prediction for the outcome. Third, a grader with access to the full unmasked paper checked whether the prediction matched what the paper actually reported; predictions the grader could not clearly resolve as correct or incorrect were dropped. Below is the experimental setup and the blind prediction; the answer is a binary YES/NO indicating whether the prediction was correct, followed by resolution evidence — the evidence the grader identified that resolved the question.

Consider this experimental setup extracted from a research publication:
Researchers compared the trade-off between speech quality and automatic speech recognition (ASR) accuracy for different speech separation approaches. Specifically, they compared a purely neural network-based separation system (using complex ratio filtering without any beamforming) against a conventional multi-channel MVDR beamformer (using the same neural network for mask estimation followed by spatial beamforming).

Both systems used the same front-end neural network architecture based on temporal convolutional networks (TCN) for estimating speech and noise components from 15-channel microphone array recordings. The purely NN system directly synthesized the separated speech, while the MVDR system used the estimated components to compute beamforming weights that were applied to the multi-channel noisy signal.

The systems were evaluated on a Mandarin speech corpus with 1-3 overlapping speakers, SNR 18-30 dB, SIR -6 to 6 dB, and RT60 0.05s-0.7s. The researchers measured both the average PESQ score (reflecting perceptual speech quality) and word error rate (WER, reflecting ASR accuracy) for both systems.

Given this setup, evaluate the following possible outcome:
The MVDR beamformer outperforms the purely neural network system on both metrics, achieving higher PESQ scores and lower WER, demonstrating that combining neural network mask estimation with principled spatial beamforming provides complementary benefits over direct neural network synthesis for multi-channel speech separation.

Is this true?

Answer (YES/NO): NO